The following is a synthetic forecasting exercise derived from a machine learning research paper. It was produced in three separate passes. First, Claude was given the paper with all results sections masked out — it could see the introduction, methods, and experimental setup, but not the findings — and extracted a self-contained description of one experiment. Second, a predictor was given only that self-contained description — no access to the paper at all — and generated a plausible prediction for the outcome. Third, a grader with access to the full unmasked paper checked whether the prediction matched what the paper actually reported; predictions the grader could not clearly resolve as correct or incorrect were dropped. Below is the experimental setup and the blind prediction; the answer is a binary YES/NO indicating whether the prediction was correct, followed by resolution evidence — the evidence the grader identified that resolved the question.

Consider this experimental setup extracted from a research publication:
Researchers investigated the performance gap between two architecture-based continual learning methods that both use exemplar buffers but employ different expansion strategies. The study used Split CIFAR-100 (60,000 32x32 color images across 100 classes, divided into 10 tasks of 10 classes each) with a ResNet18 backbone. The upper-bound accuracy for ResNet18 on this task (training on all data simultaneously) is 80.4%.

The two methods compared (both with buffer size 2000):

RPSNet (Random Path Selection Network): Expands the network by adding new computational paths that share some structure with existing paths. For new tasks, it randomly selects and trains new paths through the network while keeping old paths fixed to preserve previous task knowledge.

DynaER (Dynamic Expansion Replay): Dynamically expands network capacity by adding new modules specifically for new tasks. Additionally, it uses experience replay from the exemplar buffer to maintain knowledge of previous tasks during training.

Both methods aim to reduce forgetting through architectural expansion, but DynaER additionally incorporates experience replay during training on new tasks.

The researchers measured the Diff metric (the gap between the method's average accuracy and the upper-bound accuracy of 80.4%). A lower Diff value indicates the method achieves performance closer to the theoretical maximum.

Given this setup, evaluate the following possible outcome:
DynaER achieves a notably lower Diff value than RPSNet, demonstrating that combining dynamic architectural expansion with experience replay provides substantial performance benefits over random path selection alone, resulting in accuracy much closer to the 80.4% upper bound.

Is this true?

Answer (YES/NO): YES